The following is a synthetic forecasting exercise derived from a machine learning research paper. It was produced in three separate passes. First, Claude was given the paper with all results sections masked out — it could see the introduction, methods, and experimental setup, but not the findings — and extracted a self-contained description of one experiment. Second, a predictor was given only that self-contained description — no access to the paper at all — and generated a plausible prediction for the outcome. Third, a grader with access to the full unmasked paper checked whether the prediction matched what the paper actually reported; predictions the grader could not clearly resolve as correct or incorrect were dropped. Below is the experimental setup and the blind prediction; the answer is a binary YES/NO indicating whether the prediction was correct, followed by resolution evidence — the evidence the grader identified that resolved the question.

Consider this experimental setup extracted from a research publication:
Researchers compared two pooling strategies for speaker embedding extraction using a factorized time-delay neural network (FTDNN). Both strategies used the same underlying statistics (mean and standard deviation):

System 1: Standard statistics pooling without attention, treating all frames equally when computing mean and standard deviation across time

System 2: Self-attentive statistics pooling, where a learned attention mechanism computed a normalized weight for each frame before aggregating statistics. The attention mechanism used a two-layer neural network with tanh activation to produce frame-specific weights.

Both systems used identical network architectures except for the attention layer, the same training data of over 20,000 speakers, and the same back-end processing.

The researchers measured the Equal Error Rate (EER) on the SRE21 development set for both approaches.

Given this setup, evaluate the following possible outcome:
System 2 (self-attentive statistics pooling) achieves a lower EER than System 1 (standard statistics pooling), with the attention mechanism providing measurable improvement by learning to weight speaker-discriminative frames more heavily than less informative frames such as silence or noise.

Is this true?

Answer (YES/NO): YES